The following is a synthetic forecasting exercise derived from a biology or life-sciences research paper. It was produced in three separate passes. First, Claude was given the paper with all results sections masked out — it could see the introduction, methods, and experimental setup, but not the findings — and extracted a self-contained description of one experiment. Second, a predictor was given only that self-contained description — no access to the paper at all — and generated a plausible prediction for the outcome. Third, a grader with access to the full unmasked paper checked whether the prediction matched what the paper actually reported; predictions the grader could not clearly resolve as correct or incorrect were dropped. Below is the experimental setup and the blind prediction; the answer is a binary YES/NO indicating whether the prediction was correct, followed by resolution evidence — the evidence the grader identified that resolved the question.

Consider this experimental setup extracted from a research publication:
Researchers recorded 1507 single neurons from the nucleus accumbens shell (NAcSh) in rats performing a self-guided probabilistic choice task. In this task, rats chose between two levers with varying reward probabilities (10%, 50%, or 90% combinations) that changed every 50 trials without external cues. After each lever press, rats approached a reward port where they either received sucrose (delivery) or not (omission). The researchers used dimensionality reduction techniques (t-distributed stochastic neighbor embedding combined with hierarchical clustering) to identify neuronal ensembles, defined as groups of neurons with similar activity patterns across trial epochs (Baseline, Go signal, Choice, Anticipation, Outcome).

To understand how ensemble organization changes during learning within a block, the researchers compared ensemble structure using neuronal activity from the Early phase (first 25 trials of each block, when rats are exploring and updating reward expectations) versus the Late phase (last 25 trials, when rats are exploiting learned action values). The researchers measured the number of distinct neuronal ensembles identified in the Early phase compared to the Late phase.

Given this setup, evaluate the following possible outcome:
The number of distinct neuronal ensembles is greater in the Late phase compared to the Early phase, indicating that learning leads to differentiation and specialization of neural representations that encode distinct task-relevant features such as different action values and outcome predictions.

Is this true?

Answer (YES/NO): NO